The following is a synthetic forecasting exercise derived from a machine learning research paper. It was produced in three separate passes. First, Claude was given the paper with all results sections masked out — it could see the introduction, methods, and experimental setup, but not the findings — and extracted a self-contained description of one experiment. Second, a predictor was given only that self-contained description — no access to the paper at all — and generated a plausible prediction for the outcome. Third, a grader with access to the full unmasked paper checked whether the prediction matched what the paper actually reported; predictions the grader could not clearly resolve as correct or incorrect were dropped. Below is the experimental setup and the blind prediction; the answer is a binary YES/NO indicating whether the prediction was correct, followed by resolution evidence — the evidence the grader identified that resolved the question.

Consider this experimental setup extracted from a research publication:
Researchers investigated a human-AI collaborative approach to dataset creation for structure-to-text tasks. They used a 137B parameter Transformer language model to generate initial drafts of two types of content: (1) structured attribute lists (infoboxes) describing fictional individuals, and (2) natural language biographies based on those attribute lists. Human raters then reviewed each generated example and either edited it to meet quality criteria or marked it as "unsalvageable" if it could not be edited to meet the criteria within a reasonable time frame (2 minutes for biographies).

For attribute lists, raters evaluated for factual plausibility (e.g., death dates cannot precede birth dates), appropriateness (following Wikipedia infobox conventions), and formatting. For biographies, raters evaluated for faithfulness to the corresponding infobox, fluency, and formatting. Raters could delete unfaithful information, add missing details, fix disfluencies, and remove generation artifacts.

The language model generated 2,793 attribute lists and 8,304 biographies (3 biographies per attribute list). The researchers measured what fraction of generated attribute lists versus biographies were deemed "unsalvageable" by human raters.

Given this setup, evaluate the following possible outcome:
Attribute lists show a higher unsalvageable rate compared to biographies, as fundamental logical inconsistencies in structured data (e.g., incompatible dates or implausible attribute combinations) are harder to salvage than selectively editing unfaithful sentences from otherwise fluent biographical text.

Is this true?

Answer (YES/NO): NO